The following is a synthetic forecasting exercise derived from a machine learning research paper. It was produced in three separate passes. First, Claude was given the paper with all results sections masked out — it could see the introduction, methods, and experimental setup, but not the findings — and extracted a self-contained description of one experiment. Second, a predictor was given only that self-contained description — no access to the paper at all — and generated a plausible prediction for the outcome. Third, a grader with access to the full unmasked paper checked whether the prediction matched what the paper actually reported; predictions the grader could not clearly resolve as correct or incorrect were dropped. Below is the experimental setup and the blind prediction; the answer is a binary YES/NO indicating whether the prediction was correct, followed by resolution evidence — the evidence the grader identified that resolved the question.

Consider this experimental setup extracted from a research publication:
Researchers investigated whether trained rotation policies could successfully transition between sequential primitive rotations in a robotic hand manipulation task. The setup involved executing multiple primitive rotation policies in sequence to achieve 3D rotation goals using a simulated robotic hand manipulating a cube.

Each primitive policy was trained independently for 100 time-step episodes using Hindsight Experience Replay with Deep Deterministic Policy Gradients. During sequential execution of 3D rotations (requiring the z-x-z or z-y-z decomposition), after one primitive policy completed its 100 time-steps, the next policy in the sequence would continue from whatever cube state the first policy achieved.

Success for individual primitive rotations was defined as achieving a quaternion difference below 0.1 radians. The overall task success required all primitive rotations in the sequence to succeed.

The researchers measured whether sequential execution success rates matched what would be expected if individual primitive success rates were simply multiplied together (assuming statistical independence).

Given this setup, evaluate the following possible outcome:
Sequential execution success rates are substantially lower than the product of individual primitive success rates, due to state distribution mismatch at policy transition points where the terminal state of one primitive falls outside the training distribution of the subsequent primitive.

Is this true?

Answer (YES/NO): YES